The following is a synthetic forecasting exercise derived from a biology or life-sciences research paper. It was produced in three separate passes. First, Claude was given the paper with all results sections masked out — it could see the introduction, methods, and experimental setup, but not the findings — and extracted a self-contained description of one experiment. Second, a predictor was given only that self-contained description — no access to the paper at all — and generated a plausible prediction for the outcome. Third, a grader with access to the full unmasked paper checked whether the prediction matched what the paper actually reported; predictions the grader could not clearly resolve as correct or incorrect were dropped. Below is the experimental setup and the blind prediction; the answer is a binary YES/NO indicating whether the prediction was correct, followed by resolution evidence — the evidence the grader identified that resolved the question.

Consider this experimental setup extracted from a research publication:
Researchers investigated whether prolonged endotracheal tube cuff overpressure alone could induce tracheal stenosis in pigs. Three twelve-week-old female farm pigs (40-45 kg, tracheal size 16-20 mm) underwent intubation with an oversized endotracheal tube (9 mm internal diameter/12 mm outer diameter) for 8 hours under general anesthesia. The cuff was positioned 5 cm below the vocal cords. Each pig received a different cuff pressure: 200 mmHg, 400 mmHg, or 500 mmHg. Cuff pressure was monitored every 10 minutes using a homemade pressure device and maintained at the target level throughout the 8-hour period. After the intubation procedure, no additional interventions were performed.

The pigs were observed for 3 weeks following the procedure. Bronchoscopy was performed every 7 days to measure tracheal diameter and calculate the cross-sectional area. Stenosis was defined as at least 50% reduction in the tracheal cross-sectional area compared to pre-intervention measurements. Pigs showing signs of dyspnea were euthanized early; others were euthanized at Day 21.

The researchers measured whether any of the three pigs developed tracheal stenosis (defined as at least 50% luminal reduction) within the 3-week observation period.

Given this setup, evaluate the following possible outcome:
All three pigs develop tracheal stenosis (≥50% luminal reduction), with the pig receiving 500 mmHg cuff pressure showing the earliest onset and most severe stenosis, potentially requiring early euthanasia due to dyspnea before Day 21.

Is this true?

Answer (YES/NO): NO